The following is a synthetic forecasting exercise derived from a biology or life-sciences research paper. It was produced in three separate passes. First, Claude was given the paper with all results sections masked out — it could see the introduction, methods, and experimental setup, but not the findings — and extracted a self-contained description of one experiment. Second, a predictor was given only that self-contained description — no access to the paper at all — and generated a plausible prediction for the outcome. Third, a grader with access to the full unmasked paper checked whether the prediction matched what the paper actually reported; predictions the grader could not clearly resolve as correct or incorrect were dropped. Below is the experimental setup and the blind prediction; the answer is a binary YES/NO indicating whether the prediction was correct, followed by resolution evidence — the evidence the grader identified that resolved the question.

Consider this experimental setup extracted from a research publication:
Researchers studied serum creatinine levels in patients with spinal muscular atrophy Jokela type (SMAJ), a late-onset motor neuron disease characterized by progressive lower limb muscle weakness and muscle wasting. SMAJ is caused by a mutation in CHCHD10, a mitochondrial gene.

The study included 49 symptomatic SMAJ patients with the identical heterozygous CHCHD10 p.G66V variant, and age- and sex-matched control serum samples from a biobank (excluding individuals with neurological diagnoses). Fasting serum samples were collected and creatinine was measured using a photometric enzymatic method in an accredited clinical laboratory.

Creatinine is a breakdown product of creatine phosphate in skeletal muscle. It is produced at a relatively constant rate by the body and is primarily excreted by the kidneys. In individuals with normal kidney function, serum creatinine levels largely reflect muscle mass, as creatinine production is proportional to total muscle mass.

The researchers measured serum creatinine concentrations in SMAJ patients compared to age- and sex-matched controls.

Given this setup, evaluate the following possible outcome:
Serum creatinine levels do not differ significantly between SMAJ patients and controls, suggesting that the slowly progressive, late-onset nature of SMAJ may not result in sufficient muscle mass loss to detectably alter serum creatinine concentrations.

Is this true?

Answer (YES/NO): NO